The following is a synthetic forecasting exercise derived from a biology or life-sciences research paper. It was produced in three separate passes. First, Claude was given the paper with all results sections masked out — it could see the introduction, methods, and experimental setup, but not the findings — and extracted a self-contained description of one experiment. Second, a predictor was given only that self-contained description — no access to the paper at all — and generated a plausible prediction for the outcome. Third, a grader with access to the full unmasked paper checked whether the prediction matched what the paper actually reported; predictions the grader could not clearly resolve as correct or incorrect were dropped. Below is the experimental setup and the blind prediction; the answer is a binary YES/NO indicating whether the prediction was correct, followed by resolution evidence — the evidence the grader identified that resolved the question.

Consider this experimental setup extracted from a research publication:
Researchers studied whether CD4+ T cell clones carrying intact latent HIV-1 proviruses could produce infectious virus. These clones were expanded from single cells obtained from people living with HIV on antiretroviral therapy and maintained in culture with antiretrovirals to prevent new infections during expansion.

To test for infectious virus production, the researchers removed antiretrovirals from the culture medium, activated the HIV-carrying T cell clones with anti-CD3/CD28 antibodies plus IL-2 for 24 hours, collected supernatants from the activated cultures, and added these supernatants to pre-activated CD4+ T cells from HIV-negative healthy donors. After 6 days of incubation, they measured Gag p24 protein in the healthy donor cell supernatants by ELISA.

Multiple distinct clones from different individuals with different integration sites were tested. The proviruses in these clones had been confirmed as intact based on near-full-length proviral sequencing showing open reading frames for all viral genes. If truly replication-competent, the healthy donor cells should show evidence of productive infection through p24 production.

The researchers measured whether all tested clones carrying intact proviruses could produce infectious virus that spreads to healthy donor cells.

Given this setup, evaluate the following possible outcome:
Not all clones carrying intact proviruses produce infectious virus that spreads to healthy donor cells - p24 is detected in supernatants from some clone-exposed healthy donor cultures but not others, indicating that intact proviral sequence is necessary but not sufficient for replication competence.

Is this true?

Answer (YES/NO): NO